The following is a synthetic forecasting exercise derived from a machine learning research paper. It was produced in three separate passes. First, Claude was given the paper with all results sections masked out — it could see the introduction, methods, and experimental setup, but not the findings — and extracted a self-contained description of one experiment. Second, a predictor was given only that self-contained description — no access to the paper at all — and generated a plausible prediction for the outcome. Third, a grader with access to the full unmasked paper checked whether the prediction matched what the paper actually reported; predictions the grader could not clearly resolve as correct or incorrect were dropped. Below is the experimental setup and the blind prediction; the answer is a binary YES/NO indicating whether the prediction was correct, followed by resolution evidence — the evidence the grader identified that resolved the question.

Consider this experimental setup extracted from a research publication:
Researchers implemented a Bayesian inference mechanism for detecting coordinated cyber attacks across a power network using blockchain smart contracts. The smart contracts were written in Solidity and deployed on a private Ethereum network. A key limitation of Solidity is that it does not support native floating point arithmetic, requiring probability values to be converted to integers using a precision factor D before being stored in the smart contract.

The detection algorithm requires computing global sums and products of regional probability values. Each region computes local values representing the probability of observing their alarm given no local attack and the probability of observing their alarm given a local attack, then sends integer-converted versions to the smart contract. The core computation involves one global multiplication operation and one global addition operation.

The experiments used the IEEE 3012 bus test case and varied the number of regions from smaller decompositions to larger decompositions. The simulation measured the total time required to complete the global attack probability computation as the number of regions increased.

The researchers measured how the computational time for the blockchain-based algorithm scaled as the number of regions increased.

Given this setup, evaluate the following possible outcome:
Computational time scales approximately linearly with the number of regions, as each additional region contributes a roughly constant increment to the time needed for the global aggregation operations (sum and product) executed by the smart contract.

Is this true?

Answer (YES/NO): NO